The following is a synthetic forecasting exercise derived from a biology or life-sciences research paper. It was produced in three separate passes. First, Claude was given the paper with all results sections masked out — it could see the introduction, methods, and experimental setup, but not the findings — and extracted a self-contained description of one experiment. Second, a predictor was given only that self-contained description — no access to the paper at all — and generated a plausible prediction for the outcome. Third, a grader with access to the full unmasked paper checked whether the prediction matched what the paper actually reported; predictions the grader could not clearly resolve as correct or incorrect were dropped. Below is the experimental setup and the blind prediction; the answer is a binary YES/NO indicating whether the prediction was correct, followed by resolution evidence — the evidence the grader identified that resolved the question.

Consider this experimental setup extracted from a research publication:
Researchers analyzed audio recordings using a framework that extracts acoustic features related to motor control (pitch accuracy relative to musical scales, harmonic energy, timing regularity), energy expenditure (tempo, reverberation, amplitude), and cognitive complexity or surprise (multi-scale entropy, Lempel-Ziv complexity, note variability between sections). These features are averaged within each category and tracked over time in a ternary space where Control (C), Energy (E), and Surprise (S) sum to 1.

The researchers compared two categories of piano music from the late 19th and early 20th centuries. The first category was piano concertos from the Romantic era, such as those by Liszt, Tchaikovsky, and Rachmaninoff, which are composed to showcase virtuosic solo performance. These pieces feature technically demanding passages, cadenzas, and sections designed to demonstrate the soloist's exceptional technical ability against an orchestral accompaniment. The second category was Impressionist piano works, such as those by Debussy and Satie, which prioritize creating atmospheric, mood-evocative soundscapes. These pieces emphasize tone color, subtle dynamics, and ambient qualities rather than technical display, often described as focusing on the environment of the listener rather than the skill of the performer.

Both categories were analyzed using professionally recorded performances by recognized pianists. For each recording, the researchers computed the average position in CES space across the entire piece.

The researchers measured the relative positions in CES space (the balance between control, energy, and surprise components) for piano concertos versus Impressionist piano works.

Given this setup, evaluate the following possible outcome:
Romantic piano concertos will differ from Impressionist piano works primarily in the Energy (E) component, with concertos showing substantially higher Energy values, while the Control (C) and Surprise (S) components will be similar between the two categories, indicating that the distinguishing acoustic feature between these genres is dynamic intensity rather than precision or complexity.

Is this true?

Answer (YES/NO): NO